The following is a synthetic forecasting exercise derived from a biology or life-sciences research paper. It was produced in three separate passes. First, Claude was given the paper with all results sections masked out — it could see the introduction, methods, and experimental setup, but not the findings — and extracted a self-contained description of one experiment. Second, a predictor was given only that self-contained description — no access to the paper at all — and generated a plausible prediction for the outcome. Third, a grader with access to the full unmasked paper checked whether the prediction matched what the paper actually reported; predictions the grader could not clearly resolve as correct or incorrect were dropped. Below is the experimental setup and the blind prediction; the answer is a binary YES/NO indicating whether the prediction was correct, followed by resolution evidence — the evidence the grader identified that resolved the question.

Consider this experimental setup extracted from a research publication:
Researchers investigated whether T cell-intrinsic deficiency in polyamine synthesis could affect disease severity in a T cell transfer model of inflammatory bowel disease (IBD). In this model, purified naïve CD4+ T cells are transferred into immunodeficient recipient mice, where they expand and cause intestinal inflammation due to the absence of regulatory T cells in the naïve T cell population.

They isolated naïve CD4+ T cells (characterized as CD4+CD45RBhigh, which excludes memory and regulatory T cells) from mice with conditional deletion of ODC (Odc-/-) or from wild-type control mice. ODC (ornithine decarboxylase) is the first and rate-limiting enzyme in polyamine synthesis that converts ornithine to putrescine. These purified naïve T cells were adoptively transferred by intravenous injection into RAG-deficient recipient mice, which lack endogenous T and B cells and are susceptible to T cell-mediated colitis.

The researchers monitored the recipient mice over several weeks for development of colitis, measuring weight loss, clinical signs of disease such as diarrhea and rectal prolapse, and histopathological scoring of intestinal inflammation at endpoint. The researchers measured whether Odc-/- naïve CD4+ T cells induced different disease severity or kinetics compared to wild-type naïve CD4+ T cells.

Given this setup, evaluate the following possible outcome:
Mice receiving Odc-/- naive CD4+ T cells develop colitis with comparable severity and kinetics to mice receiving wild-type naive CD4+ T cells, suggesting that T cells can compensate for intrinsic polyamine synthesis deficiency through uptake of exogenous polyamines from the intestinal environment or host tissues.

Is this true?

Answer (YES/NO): NO